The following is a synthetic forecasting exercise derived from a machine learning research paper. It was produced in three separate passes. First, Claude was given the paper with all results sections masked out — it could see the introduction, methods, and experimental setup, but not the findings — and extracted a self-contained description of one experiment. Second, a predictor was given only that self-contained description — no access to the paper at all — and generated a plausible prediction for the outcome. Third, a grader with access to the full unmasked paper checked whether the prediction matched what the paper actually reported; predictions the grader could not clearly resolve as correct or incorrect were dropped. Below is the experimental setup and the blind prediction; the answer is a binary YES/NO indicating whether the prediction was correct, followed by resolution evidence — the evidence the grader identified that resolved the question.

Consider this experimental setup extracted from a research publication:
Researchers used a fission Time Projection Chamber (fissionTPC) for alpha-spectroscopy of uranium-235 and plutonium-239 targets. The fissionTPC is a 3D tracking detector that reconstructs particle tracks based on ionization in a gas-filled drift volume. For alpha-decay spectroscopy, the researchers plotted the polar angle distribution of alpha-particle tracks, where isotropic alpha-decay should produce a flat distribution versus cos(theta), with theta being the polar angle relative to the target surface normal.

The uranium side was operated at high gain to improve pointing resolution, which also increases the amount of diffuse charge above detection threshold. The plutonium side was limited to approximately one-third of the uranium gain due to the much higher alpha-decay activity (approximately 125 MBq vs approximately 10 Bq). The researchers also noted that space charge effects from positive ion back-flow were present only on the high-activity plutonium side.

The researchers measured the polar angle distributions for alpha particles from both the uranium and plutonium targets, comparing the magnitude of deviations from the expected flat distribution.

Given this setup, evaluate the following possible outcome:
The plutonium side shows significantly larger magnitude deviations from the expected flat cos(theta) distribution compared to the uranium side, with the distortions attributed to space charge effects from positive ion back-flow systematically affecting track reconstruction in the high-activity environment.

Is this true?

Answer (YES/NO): NO